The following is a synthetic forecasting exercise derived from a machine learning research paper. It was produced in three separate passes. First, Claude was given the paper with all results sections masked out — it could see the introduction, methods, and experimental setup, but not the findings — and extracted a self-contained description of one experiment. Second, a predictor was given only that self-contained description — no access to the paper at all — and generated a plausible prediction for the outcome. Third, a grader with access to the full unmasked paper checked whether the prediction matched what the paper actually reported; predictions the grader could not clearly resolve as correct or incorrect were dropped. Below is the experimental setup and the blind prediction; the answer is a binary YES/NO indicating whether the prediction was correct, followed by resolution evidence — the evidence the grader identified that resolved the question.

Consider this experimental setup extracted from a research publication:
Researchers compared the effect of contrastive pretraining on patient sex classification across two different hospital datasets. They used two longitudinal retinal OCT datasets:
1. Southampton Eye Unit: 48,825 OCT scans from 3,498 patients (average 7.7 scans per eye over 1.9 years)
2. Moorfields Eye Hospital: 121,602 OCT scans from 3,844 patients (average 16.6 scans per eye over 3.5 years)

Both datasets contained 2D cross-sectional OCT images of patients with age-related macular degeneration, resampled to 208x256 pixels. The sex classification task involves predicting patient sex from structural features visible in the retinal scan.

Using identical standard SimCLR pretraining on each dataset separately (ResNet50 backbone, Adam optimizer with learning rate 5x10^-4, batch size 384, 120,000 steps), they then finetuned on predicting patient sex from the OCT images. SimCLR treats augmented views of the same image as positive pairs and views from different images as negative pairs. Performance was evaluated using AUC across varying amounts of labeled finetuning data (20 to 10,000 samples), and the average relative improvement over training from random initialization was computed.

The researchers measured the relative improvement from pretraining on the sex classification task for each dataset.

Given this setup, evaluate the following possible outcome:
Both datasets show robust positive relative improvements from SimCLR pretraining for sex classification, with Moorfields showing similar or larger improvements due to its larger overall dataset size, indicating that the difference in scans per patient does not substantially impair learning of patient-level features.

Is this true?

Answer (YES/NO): YES